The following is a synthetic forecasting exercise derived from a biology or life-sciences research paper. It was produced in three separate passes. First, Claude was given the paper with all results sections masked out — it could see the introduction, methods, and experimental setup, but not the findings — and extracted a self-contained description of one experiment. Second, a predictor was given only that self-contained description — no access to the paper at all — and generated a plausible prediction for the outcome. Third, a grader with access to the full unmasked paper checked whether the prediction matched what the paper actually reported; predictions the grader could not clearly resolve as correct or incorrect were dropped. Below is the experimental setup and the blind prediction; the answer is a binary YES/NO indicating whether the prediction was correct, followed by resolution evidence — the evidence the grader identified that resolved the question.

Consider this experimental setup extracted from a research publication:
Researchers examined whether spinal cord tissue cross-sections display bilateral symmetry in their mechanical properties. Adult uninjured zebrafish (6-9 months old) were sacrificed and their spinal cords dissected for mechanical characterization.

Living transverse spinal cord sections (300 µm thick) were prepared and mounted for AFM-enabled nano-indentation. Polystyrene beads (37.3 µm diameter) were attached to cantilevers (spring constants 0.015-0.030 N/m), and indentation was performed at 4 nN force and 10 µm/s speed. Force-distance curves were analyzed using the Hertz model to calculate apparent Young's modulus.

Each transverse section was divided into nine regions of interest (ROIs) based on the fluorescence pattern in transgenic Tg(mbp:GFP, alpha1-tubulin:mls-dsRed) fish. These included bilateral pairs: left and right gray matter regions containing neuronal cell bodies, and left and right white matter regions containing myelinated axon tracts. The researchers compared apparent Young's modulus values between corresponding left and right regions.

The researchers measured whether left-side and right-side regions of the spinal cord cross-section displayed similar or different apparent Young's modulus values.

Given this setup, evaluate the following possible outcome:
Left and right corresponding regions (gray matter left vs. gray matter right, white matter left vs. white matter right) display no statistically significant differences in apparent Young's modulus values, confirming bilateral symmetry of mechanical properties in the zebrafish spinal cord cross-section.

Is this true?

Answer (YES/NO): YES